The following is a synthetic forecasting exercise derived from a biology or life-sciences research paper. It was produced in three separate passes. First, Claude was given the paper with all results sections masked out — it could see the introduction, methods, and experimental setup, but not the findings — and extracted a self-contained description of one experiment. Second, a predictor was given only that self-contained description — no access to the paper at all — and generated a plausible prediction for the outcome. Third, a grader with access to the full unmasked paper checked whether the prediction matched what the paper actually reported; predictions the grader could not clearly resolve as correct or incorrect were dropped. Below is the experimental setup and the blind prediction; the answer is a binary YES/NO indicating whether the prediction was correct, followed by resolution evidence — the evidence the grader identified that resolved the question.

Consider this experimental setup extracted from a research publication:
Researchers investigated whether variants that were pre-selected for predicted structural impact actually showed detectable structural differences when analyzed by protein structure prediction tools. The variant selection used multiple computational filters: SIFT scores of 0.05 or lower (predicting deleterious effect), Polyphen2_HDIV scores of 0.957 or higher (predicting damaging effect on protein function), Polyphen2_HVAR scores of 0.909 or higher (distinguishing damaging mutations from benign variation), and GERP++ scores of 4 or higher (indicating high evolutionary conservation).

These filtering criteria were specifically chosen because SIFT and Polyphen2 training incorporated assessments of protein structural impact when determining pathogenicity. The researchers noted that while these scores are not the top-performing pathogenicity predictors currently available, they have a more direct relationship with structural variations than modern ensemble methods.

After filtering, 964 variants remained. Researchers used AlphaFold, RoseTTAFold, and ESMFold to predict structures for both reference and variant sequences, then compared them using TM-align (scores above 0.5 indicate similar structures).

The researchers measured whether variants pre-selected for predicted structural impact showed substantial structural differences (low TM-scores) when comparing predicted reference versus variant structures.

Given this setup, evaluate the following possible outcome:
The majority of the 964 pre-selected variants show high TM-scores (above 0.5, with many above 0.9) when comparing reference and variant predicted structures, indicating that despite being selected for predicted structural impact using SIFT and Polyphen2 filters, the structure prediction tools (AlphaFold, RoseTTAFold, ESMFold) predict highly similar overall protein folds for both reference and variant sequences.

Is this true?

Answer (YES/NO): YES